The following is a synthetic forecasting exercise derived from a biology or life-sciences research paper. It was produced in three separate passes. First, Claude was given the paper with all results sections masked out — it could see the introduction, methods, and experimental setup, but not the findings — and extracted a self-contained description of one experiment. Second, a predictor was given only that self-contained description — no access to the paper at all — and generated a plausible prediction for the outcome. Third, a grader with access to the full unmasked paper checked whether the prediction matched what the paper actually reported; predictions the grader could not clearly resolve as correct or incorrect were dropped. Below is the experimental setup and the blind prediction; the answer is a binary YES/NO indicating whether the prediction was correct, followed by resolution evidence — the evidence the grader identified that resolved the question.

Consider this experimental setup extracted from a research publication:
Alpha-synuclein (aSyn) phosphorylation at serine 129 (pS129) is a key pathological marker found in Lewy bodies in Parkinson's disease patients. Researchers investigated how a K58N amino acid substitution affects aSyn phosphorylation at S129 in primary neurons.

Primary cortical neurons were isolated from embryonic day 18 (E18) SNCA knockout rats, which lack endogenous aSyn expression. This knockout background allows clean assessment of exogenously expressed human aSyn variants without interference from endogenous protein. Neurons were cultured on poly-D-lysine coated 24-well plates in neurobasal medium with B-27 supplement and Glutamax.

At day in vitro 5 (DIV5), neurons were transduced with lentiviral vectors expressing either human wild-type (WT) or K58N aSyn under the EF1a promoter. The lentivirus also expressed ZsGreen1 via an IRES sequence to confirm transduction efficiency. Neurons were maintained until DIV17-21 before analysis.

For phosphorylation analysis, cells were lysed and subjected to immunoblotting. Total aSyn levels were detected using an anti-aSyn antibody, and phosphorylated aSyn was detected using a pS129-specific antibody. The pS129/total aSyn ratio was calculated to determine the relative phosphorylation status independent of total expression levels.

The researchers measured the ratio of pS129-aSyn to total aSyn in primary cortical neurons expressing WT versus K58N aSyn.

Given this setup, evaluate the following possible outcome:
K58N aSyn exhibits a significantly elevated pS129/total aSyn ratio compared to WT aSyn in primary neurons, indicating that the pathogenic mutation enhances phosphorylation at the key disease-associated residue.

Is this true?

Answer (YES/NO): NO